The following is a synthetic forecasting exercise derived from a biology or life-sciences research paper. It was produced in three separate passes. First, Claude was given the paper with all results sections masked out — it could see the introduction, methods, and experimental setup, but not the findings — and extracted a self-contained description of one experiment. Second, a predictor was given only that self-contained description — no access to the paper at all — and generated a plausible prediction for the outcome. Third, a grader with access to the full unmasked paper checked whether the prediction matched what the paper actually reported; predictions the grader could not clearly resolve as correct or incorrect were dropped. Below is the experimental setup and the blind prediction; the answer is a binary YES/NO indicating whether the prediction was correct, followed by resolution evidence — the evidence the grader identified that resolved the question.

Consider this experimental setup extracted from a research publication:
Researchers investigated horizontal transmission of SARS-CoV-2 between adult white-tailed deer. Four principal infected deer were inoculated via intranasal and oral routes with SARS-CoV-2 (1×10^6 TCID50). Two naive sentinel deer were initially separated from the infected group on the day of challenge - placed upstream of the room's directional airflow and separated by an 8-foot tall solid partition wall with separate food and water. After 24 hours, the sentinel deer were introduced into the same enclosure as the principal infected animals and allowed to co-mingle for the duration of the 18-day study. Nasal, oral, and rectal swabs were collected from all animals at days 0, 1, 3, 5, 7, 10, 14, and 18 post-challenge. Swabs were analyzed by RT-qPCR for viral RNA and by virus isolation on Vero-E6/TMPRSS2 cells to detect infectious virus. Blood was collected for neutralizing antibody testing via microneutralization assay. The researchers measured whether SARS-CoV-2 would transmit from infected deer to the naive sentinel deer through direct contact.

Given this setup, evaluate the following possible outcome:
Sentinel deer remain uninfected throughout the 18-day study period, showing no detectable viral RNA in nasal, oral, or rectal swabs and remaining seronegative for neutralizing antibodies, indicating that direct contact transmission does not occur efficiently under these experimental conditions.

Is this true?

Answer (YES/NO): NO